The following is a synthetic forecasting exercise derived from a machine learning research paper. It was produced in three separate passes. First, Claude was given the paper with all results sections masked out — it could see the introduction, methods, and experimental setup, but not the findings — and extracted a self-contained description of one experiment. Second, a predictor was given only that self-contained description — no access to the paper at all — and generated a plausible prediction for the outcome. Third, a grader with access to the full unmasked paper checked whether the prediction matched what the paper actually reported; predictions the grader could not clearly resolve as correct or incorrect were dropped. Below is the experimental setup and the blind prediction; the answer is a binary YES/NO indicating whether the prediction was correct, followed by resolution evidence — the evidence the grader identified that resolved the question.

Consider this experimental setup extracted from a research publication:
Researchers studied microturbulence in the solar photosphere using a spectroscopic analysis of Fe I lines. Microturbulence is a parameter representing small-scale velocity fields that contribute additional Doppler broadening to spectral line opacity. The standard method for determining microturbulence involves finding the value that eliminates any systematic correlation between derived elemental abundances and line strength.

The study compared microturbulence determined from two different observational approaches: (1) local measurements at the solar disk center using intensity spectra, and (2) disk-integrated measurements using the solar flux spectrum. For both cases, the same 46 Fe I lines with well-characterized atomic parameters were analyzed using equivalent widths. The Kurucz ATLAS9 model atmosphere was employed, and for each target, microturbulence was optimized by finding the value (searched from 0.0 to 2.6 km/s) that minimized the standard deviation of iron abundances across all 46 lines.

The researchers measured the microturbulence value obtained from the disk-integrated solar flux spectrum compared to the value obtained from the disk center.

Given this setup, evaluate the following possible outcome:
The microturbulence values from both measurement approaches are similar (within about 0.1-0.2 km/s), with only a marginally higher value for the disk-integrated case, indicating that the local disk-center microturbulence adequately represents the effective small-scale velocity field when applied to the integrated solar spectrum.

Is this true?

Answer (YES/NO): NO